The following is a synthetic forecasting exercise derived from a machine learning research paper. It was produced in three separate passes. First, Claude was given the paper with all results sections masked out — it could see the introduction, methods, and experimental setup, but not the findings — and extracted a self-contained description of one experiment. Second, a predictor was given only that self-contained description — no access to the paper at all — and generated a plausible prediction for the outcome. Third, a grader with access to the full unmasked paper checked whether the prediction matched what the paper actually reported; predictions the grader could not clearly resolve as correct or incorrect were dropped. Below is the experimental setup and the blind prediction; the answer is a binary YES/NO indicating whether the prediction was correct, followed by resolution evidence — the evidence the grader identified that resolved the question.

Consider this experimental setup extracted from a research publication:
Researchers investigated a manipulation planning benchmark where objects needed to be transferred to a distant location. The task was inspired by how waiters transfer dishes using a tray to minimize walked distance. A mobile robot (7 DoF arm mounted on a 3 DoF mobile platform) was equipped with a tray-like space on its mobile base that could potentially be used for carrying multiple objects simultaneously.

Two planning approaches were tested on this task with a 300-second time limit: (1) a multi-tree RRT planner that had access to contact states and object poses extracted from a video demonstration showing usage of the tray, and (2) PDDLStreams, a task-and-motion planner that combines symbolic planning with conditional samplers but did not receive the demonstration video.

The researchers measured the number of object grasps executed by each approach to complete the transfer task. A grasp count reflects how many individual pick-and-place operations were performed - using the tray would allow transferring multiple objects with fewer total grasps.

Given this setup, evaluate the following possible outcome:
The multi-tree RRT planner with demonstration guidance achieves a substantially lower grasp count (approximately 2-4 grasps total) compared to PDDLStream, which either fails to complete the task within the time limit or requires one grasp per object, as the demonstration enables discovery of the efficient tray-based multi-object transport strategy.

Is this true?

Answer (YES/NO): NO